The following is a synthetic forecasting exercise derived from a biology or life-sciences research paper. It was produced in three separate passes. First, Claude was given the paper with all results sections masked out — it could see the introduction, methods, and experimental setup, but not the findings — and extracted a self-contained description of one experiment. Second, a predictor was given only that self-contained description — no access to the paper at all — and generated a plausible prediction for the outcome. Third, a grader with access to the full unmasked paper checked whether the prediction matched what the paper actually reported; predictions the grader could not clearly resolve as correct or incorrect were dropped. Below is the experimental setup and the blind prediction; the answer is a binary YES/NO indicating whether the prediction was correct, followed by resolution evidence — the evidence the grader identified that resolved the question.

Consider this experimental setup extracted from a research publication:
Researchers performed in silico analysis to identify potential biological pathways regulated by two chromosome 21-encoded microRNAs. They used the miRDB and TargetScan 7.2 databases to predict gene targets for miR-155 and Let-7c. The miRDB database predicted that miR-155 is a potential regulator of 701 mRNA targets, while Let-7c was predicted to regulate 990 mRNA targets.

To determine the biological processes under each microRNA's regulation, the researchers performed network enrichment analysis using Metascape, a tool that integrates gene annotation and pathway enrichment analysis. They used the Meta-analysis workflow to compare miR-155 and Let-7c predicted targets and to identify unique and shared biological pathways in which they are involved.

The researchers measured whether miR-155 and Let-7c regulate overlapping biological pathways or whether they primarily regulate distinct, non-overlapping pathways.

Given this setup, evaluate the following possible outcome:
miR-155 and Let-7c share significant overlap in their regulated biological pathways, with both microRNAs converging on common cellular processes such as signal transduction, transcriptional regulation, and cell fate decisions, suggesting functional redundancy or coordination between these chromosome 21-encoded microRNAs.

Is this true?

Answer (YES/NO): NO